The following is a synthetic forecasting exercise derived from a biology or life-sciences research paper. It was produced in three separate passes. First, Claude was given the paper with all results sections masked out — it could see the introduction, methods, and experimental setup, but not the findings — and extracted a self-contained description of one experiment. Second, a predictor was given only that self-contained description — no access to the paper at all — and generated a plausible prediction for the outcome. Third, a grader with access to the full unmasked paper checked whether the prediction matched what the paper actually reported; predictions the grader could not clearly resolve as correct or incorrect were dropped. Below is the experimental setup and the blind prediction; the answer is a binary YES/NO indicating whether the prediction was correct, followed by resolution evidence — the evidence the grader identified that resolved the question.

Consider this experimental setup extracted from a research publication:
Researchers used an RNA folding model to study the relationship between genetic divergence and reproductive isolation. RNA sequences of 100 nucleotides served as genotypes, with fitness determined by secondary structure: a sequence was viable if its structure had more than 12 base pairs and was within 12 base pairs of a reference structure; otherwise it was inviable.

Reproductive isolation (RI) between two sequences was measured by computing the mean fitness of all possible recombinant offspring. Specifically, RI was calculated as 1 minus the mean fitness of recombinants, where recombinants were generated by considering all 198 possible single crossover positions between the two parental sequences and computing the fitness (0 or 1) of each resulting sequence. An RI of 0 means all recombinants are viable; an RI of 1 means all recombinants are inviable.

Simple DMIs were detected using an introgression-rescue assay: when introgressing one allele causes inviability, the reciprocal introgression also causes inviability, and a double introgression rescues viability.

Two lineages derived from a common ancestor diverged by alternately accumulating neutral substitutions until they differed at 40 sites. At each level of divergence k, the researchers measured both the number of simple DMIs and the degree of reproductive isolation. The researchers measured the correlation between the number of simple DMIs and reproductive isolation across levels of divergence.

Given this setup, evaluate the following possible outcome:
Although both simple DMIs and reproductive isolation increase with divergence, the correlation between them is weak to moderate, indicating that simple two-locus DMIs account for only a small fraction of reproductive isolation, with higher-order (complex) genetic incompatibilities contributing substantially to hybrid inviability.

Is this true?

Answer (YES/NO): YES